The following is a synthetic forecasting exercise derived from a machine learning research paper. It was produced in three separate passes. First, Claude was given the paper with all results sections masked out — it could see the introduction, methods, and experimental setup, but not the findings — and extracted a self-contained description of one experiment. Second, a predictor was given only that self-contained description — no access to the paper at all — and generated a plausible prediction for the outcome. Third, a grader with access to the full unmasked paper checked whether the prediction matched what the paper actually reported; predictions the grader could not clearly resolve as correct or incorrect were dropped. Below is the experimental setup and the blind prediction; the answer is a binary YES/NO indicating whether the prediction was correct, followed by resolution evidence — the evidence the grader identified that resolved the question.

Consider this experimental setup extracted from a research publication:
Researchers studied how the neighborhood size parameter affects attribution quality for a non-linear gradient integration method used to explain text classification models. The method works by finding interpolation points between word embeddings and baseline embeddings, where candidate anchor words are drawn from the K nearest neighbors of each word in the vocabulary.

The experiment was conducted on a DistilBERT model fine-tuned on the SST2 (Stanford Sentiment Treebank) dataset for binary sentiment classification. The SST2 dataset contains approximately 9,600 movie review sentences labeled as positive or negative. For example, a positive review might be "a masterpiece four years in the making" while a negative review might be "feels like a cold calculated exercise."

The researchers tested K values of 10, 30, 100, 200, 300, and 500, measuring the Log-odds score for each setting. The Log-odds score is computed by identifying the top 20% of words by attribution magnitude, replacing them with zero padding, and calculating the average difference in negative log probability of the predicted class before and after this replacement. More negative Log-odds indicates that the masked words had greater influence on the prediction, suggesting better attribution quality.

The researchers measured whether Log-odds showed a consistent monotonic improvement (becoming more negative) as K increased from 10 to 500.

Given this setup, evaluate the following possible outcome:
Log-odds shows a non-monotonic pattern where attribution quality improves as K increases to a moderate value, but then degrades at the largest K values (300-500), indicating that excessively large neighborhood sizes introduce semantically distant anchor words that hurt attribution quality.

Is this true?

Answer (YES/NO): NO